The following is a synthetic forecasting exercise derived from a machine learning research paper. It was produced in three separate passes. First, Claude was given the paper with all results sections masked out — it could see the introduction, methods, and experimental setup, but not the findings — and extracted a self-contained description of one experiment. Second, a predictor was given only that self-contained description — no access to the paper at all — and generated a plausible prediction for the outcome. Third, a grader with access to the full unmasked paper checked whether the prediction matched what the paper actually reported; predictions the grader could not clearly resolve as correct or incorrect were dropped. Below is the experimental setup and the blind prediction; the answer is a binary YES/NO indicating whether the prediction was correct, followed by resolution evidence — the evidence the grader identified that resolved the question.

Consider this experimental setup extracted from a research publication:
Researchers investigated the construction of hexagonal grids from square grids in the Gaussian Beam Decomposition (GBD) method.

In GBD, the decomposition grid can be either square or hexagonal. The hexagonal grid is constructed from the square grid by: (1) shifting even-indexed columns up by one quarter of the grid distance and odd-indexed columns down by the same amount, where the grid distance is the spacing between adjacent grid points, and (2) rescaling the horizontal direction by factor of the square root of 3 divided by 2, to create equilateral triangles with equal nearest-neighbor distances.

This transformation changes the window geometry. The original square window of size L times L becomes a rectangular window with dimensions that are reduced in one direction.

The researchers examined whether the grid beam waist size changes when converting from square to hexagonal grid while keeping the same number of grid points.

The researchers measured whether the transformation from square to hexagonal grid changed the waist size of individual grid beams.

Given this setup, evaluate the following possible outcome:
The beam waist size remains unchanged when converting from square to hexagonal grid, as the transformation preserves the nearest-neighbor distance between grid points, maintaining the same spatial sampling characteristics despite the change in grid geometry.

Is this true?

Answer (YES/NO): YES